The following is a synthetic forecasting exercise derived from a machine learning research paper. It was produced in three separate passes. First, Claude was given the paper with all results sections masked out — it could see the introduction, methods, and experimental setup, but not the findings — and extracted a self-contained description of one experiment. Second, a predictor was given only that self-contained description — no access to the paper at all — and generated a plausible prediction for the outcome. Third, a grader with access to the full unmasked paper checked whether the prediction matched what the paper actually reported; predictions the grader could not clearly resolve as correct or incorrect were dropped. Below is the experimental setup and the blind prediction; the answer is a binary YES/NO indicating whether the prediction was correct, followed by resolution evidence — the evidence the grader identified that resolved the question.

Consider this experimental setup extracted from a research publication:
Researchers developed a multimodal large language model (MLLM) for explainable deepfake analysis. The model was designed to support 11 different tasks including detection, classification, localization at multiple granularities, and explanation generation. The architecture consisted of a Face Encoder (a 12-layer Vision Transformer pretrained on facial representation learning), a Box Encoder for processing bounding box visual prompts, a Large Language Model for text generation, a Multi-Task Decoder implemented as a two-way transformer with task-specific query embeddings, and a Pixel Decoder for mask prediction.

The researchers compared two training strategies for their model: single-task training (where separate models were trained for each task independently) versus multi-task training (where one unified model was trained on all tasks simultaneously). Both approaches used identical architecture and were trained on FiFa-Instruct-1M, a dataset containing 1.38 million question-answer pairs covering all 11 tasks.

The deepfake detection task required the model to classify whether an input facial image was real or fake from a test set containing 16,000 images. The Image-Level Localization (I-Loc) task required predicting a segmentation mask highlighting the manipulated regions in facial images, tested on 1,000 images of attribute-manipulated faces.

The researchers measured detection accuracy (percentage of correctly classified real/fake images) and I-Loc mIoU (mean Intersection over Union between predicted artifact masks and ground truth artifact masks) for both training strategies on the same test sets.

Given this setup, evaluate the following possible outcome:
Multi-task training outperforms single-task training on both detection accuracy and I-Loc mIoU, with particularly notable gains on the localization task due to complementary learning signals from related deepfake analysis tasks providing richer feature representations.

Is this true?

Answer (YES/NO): YES